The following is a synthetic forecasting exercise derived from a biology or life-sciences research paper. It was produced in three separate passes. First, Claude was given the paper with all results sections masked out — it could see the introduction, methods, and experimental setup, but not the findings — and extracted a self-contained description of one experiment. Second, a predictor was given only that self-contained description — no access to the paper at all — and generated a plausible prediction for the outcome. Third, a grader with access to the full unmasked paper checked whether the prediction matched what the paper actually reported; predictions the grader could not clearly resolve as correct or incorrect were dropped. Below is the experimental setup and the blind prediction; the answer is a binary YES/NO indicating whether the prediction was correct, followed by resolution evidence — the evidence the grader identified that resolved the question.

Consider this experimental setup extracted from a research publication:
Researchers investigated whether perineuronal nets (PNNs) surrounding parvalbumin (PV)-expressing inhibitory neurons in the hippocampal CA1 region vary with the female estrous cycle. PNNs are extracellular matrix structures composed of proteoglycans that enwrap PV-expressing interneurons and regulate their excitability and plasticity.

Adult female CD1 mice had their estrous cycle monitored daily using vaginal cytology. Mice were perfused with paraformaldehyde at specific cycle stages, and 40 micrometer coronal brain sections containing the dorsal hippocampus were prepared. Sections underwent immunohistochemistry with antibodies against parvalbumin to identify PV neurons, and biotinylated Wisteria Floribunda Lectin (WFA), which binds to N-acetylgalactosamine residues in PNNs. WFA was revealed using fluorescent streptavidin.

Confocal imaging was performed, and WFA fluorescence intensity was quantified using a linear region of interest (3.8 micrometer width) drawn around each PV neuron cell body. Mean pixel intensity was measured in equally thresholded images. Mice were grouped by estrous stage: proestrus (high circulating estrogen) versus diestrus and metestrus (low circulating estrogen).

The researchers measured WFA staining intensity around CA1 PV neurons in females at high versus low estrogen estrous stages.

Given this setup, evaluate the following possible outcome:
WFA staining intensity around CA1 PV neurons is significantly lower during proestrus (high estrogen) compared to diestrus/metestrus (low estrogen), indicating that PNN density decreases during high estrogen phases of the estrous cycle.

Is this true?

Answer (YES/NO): NO